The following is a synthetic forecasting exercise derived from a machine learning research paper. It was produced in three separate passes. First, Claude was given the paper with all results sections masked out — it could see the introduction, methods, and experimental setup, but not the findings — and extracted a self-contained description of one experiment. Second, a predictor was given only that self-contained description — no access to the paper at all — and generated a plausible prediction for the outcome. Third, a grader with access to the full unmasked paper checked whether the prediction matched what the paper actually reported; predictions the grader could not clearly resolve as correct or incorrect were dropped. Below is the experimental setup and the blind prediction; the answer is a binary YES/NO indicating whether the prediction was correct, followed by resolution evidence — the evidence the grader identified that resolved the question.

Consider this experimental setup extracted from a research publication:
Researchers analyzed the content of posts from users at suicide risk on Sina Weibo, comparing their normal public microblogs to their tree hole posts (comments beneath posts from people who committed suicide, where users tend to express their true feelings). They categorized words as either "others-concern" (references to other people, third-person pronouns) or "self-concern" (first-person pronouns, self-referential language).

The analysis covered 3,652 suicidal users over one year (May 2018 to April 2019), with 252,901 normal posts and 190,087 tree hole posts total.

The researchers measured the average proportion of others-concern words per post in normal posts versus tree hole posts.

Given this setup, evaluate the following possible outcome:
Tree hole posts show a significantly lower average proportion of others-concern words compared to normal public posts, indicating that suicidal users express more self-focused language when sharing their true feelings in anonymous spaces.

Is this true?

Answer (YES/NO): YES